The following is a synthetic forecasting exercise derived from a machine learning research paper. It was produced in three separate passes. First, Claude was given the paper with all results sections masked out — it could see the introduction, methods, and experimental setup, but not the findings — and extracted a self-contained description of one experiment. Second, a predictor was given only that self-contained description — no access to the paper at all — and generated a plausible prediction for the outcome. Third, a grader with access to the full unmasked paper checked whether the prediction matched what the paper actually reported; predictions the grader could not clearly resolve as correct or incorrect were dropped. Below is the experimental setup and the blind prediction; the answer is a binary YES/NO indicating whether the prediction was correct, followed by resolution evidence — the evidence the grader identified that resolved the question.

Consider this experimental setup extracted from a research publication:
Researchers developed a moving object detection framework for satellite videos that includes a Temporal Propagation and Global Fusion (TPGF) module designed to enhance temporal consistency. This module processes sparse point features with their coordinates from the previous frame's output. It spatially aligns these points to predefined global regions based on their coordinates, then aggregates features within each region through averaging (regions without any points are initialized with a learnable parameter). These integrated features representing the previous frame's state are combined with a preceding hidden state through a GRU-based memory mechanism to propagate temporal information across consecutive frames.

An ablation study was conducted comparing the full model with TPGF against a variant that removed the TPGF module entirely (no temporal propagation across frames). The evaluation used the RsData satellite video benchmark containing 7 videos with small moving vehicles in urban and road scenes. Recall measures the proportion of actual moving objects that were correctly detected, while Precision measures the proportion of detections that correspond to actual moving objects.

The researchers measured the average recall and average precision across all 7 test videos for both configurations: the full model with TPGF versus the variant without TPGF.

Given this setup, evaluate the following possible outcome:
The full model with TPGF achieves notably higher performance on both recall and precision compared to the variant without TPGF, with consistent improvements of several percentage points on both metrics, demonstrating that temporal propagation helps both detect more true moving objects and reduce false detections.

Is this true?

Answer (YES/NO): NO